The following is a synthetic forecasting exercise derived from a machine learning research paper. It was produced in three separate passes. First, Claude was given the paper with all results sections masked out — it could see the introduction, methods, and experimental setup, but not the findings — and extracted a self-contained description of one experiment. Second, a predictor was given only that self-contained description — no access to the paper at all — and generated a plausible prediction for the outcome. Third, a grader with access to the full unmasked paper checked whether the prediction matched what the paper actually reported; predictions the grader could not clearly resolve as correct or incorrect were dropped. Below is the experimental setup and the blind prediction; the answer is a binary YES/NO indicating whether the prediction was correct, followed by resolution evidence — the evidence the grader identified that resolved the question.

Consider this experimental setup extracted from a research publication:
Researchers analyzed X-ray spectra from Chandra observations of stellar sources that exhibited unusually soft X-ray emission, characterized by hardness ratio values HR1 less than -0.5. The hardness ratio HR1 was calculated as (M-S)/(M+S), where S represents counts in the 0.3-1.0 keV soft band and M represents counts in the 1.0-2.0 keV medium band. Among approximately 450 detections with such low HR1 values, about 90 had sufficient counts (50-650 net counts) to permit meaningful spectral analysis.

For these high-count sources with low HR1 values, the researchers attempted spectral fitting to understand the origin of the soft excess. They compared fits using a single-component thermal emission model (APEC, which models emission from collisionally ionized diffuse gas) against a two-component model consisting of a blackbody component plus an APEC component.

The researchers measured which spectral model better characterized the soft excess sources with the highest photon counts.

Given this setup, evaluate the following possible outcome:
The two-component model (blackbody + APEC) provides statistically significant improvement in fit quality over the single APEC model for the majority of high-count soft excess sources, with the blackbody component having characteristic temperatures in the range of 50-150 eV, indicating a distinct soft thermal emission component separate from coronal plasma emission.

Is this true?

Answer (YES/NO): NO